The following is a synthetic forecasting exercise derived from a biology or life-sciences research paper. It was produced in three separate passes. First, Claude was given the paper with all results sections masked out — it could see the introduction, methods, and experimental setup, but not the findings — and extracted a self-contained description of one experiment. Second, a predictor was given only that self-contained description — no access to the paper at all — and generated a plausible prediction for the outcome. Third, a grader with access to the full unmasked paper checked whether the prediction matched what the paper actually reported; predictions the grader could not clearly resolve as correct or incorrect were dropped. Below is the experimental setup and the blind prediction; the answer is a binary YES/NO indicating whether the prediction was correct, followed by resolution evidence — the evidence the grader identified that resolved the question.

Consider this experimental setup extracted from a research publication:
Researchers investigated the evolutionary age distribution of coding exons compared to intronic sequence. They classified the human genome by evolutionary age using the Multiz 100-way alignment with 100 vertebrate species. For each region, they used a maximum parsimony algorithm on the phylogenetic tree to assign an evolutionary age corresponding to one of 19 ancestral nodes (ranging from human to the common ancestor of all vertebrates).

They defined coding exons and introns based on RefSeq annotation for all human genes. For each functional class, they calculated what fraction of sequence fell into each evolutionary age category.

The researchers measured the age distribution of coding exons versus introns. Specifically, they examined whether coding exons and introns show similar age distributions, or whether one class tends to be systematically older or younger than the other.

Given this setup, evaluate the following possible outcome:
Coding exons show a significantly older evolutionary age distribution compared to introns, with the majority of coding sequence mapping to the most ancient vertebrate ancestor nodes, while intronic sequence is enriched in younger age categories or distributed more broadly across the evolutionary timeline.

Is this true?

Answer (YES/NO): YES